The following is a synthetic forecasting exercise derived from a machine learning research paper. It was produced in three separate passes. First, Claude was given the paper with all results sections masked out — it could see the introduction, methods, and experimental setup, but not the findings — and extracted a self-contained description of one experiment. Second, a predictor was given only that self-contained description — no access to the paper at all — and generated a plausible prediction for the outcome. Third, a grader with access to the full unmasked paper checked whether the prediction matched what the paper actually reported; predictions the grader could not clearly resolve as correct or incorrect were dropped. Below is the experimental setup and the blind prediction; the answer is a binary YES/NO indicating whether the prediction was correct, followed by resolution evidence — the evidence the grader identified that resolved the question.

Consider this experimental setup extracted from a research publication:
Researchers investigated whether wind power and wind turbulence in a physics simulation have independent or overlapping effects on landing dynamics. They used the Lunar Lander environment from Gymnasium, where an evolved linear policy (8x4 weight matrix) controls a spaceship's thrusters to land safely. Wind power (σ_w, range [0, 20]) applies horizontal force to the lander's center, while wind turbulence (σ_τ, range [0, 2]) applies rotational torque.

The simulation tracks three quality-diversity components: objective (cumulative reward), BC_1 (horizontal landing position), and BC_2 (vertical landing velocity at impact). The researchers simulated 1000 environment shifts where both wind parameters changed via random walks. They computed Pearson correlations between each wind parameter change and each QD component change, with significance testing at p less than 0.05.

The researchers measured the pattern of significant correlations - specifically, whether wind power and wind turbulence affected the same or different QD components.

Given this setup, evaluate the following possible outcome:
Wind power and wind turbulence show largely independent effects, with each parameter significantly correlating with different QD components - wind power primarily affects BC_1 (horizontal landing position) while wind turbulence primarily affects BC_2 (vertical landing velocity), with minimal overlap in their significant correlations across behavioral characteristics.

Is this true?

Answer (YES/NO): NO